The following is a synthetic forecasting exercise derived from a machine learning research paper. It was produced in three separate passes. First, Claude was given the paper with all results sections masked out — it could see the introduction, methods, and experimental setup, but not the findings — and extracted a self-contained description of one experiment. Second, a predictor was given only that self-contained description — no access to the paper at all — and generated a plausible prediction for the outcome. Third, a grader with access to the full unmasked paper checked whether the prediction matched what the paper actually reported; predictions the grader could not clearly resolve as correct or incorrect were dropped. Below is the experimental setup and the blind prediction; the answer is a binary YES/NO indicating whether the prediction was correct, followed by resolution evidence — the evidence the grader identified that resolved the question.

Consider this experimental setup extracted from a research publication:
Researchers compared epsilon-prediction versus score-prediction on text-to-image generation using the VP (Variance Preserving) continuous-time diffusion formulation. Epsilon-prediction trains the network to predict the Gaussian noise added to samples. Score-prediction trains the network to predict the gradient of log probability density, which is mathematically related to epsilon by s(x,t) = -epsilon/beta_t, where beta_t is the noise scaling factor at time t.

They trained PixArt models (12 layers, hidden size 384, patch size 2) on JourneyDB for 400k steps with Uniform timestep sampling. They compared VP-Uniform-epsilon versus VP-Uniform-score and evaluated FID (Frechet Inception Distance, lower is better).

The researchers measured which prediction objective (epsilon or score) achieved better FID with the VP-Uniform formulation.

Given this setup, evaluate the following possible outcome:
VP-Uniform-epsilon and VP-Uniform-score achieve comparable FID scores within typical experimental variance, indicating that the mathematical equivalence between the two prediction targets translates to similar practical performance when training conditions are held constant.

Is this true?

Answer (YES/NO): NO